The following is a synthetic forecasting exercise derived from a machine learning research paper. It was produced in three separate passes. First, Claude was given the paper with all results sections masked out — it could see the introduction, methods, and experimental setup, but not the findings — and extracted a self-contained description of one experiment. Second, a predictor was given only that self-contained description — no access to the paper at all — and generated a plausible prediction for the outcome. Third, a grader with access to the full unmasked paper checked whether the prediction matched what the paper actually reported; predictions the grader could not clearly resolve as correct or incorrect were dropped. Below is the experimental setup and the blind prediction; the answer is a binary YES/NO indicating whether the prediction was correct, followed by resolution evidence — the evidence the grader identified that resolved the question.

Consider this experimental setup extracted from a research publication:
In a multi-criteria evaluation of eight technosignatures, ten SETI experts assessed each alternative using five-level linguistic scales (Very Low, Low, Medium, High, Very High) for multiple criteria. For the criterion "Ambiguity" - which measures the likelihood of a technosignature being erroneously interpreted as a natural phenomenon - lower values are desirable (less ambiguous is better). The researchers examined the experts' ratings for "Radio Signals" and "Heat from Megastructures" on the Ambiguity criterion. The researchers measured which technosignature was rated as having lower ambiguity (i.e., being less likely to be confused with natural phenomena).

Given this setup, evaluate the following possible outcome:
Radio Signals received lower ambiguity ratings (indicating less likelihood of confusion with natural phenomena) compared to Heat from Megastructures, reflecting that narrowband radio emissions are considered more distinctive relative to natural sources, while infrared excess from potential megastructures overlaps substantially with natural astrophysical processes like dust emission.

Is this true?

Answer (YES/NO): YES